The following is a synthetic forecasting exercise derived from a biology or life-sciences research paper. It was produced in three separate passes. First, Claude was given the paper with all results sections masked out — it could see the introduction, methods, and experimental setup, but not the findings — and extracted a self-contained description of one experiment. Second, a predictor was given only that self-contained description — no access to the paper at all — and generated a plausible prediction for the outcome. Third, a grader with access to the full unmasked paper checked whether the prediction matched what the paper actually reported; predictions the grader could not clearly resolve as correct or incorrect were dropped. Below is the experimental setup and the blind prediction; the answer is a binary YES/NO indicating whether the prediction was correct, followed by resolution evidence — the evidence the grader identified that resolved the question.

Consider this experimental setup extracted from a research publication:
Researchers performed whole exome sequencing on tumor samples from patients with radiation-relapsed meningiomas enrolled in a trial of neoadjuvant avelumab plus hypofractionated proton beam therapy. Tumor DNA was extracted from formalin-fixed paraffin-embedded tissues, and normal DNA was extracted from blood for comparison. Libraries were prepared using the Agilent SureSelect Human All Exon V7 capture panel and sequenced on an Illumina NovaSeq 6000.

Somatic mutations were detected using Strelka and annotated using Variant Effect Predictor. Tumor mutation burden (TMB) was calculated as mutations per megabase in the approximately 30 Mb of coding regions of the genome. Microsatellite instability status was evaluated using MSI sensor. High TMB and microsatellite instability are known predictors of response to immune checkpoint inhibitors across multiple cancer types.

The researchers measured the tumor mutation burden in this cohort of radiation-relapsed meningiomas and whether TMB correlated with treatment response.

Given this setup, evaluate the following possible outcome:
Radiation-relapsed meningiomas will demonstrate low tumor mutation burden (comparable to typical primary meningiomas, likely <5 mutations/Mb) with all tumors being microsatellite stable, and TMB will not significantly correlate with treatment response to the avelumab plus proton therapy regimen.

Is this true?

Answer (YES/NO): YES